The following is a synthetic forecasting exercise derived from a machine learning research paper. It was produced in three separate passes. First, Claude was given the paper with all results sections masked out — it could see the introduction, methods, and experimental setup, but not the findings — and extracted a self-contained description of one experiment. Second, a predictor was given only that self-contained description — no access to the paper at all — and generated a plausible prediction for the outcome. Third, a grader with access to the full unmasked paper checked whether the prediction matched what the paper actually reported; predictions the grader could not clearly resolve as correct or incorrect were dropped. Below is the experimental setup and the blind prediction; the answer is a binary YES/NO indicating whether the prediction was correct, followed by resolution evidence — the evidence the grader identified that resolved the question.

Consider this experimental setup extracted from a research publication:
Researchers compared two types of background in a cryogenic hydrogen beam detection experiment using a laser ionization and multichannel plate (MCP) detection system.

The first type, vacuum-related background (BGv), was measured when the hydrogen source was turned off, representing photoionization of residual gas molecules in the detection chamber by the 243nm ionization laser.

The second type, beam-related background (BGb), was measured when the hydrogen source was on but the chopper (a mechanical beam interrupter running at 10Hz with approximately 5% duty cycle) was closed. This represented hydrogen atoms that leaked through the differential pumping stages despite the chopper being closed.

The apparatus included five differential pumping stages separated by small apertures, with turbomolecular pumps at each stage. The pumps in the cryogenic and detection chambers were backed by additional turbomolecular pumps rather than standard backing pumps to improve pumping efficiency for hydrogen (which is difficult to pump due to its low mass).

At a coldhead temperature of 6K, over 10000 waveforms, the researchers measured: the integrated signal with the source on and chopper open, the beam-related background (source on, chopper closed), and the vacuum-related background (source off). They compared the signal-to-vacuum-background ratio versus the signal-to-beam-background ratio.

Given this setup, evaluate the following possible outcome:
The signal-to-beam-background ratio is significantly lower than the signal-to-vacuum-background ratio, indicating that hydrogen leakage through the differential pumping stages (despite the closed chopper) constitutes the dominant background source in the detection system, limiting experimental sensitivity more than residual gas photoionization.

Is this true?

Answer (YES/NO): NO